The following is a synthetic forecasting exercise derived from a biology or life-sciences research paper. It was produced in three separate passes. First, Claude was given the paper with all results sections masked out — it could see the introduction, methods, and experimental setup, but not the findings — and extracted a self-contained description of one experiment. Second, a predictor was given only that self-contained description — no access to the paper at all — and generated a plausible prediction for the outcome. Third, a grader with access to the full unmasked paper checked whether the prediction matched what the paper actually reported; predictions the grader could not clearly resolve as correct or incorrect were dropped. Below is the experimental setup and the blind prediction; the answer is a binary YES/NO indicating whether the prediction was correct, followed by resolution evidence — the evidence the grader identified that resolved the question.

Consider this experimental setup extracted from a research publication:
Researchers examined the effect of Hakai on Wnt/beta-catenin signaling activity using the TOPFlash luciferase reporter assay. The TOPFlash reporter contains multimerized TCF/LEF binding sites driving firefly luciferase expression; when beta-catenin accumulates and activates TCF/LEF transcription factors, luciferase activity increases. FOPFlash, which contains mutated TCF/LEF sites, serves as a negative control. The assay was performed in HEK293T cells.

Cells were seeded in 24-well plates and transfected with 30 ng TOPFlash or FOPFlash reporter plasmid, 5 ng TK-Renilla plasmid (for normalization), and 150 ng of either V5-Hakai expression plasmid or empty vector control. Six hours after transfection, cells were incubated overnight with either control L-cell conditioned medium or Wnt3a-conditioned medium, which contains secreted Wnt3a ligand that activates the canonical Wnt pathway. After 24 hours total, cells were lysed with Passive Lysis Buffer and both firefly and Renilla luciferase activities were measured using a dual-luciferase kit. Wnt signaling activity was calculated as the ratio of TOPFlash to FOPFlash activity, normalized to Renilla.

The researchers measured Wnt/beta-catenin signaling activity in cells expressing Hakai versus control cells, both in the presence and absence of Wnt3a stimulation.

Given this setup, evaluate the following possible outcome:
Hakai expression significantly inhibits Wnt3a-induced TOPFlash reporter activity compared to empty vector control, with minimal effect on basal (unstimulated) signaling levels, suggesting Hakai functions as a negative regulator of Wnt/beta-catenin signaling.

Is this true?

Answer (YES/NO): NO